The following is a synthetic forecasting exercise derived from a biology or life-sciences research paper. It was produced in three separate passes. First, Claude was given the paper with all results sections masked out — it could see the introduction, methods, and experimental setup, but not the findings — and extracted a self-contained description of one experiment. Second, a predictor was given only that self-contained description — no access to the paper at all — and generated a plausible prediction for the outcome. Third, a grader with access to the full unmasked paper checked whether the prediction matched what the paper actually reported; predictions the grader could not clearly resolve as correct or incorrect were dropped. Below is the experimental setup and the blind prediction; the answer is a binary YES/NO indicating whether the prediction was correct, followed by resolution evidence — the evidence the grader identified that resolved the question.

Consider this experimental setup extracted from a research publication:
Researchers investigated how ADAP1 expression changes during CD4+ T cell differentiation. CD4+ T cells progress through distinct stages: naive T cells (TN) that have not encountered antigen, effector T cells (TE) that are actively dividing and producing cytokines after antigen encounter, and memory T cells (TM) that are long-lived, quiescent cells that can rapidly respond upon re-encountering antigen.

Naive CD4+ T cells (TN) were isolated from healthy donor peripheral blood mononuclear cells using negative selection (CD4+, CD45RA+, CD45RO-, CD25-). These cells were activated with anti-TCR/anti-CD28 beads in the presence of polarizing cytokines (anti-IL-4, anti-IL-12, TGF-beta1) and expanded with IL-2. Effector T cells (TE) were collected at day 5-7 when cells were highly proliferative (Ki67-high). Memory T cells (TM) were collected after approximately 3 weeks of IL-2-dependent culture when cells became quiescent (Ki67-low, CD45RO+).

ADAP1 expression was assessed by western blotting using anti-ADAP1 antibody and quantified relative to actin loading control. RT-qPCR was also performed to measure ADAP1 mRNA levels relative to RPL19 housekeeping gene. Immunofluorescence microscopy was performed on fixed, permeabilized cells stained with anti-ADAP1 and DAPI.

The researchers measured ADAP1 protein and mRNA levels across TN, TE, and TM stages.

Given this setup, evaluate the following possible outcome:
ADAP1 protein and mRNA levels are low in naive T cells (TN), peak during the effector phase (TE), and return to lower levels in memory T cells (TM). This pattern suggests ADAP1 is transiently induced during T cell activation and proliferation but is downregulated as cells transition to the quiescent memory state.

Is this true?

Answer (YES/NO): YES